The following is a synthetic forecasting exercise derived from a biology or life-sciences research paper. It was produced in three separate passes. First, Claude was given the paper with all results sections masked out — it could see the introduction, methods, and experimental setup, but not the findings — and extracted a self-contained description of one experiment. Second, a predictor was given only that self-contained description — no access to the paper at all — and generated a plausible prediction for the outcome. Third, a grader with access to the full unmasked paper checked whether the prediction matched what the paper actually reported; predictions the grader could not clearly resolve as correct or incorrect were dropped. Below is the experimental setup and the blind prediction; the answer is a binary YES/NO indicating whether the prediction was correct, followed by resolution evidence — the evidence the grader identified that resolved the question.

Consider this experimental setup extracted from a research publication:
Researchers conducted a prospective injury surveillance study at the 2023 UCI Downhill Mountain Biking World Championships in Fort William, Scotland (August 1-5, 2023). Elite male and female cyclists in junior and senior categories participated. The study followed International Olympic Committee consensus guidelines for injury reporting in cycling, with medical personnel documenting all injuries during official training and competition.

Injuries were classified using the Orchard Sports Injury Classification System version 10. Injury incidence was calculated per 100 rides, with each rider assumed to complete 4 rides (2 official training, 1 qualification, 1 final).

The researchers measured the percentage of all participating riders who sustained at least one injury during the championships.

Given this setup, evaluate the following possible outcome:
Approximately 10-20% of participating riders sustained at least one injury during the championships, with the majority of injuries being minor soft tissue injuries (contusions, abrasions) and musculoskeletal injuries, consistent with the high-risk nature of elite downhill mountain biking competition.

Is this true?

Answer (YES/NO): NO